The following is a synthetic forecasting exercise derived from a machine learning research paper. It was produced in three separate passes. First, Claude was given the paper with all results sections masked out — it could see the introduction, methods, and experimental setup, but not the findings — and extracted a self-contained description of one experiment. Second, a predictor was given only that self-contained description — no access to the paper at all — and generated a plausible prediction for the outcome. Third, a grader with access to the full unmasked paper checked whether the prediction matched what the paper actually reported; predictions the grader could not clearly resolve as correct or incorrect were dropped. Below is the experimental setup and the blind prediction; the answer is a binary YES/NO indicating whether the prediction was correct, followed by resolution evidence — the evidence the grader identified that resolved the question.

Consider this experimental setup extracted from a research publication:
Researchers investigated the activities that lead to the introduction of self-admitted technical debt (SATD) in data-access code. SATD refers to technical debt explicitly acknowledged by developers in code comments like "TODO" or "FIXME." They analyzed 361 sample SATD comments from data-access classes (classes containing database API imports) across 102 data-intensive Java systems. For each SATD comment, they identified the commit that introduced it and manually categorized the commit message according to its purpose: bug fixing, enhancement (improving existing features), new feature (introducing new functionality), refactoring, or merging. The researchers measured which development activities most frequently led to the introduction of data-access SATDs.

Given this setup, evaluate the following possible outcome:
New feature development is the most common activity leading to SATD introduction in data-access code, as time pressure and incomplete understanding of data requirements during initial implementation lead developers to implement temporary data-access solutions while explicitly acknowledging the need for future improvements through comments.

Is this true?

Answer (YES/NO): NO